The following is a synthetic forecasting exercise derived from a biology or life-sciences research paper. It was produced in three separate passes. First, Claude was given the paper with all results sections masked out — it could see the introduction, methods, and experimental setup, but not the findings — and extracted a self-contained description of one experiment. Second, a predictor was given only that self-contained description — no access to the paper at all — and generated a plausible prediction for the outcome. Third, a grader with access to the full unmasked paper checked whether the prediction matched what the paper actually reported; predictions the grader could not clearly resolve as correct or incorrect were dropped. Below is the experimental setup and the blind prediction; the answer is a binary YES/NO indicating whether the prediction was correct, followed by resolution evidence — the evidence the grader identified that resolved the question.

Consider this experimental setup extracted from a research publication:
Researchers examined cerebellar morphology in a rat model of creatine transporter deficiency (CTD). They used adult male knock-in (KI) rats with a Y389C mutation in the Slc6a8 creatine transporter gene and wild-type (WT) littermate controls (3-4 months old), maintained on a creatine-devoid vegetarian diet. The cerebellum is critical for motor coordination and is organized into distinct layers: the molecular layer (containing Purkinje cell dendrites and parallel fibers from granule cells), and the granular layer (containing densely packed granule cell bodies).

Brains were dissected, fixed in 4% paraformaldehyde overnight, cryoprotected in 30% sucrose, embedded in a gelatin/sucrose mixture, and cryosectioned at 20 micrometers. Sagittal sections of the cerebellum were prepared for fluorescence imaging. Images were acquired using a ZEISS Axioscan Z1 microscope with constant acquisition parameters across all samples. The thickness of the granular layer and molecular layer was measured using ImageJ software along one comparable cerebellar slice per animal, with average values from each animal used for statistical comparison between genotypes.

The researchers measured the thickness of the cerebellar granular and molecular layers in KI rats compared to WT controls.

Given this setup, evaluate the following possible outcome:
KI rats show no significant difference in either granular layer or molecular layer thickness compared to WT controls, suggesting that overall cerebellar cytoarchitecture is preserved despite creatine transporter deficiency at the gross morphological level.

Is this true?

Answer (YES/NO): NO